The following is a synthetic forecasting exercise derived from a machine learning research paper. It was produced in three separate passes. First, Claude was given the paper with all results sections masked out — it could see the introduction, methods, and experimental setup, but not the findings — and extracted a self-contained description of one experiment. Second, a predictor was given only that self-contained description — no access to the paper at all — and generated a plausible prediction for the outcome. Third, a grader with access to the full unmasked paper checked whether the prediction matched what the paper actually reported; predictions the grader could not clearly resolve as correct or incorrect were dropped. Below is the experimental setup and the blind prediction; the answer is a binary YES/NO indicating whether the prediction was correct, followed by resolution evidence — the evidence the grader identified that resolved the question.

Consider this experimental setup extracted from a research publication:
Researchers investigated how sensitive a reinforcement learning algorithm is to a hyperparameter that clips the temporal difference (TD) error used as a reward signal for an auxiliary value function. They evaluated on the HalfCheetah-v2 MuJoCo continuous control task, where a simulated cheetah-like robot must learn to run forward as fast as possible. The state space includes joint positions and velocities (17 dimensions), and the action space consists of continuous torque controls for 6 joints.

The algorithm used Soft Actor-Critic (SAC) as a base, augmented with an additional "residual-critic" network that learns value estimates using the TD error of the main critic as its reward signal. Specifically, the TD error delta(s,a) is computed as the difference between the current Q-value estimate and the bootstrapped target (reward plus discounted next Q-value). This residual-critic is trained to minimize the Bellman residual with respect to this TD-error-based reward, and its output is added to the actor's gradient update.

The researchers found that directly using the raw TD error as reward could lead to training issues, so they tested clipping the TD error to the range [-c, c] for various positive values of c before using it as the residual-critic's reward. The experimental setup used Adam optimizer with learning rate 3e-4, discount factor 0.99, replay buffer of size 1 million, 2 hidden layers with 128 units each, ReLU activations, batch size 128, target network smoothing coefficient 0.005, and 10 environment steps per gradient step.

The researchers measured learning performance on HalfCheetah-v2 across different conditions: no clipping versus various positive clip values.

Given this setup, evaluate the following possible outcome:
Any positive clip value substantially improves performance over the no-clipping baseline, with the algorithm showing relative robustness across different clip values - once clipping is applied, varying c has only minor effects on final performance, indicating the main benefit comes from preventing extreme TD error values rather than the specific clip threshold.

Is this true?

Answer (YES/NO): NO